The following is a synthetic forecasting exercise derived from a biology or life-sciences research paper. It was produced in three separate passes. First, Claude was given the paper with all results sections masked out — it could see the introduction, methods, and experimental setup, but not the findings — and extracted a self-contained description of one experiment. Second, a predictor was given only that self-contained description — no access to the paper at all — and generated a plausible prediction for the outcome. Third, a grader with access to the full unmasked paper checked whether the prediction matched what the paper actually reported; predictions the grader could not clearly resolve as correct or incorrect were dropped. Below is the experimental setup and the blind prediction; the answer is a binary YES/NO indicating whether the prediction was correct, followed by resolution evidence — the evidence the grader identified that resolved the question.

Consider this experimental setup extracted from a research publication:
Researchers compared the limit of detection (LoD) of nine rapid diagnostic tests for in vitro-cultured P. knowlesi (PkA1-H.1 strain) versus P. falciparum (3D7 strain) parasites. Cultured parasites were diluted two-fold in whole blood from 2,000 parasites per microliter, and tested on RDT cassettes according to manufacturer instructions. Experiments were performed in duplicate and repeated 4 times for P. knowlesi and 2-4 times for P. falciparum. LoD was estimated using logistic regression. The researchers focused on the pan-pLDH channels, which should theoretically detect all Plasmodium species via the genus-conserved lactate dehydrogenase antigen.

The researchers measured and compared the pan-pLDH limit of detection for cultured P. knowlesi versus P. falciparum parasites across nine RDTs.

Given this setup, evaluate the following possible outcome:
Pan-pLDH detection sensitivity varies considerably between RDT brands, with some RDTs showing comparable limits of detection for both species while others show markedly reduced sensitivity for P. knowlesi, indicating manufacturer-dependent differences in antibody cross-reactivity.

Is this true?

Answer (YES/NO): YES